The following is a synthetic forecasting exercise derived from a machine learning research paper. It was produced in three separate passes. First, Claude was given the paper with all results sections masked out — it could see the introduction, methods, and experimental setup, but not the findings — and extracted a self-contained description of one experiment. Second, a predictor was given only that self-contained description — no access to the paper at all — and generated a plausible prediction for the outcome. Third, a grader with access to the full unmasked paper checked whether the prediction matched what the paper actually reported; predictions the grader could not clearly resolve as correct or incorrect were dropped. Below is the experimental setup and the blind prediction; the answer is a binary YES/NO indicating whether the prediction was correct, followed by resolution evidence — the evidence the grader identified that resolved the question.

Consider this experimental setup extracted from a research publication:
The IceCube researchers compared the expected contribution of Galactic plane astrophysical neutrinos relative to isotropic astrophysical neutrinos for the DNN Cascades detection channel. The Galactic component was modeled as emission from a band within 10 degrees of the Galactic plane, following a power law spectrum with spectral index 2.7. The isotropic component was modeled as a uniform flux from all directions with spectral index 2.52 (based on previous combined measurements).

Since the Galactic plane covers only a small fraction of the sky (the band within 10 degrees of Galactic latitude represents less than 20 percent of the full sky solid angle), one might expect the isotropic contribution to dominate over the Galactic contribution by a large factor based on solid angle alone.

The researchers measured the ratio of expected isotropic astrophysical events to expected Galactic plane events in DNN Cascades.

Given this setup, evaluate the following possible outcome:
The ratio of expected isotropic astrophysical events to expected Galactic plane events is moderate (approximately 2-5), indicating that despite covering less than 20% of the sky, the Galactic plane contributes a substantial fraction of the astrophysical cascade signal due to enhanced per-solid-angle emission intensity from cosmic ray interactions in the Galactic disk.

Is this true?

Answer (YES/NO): YES